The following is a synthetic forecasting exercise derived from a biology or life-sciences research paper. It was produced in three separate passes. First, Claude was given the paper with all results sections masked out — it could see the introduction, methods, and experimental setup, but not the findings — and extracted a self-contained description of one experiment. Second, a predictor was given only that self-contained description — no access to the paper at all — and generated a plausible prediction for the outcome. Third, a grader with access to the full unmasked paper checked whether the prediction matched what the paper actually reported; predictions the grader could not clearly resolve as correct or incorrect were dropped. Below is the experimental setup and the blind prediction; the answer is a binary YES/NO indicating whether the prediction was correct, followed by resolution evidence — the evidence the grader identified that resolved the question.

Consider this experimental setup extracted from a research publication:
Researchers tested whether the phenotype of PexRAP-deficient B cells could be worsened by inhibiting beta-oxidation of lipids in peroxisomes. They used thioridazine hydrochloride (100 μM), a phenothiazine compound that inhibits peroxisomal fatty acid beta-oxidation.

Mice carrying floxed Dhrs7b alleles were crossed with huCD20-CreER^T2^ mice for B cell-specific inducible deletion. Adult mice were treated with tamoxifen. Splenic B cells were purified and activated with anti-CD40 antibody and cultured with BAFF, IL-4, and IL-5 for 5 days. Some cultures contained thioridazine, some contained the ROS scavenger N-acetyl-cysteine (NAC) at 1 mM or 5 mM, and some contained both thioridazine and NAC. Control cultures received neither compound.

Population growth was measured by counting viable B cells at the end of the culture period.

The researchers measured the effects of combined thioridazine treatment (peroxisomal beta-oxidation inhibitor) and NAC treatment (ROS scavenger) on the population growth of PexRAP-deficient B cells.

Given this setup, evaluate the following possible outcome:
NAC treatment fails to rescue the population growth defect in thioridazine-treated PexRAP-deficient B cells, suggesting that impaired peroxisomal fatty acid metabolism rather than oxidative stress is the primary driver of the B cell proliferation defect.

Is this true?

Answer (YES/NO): NO